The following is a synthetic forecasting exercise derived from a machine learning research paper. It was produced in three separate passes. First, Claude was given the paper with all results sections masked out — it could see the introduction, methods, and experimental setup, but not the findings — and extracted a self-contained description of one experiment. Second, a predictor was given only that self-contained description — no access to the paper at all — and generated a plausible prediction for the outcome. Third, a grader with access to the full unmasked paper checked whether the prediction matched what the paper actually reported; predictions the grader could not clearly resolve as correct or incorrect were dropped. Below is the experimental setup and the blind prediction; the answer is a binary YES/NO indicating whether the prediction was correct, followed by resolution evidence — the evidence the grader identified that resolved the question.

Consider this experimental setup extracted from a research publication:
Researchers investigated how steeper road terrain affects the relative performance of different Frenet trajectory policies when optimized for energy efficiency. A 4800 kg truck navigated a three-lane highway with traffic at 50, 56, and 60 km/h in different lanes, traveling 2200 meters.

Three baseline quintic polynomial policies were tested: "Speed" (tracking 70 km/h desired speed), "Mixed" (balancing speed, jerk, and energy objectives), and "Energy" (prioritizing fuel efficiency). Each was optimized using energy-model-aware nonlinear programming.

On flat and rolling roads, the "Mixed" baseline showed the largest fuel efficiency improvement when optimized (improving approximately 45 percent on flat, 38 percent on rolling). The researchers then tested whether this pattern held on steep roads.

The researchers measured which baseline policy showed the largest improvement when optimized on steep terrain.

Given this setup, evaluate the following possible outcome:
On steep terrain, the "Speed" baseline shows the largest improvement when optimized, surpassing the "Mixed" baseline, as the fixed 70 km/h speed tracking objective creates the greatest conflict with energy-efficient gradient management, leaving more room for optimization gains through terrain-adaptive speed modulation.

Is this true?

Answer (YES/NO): YES